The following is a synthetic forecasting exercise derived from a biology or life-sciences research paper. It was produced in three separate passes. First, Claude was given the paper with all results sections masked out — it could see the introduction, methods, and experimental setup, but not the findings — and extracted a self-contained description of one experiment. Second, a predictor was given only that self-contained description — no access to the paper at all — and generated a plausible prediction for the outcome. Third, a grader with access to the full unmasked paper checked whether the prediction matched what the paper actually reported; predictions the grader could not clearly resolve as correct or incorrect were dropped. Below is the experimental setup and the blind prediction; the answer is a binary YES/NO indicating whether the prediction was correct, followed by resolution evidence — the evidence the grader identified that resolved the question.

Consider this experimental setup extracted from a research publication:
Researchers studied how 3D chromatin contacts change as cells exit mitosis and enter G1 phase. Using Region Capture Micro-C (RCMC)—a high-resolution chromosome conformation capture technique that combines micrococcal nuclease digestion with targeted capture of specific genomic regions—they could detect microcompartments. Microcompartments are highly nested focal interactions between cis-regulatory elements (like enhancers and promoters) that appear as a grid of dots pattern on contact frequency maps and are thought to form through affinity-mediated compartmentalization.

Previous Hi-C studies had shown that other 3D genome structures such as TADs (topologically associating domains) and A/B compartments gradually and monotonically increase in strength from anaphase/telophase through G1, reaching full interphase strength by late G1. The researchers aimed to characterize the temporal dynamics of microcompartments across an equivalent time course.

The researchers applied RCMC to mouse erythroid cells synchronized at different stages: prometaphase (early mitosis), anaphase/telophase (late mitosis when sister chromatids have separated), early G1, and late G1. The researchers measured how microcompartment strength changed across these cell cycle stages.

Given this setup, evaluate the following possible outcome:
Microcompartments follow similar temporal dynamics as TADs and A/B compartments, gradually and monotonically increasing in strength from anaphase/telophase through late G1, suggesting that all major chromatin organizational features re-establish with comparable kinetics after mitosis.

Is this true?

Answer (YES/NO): NO